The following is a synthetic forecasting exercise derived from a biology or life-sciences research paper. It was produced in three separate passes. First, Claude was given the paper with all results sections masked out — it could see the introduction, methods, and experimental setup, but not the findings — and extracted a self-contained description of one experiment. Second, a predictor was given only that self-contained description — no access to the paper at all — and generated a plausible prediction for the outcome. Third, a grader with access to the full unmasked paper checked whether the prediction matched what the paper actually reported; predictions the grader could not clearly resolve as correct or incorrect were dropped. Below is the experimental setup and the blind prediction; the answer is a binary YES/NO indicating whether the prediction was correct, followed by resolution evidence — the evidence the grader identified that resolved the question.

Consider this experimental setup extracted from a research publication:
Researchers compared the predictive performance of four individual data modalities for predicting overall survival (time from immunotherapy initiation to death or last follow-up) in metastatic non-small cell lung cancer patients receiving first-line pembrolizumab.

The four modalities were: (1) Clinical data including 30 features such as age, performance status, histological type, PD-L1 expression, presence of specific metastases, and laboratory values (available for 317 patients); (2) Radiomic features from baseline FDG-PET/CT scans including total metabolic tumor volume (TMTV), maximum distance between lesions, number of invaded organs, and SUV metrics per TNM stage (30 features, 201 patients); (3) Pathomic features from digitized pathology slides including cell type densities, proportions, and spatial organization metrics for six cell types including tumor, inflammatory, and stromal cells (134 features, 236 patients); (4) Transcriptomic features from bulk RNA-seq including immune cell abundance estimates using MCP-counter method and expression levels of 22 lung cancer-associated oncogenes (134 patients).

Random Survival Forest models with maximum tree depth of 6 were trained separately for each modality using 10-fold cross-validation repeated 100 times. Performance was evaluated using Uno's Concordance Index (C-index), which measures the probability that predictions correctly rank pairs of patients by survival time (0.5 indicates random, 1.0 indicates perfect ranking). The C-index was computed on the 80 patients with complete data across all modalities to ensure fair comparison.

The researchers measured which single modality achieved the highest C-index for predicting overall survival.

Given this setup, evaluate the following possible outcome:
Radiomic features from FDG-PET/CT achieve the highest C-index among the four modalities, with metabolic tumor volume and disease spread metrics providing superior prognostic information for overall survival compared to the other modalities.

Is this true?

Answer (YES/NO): NO